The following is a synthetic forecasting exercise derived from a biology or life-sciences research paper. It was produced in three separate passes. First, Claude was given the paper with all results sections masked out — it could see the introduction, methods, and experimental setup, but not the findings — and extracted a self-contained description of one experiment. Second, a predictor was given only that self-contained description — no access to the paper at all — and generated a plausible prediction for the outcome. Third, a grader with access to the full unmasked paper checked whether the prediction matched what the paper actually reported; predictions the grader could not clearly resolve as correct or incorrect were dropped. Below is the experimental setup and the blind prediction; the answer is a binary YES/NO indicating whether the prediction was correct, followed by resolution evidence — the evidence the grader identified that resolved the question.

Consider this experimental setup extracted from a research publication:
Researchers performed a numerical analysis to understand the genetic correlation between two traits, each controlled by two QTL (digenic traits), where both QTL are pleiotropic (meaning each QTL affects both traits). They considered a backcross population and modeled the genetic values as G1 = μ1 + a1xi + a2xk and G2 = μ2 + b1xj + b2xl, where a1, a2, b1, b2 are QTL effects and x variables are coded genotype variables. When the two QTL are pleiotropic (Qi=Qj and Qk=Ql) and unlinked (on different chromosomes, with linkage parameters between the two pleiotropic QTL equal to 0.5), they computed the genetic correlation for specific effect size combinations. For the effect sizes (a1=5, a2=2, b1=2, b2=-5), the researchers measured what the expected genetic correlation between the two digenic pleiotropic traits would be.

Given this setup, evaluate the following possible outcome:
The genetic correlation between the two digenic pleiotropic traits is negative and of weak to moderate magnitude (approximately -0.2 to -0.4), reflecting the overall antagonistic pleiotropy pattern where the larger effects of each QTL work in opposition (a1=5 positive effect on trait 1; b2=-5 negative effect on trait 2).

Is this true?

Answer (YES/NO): NO